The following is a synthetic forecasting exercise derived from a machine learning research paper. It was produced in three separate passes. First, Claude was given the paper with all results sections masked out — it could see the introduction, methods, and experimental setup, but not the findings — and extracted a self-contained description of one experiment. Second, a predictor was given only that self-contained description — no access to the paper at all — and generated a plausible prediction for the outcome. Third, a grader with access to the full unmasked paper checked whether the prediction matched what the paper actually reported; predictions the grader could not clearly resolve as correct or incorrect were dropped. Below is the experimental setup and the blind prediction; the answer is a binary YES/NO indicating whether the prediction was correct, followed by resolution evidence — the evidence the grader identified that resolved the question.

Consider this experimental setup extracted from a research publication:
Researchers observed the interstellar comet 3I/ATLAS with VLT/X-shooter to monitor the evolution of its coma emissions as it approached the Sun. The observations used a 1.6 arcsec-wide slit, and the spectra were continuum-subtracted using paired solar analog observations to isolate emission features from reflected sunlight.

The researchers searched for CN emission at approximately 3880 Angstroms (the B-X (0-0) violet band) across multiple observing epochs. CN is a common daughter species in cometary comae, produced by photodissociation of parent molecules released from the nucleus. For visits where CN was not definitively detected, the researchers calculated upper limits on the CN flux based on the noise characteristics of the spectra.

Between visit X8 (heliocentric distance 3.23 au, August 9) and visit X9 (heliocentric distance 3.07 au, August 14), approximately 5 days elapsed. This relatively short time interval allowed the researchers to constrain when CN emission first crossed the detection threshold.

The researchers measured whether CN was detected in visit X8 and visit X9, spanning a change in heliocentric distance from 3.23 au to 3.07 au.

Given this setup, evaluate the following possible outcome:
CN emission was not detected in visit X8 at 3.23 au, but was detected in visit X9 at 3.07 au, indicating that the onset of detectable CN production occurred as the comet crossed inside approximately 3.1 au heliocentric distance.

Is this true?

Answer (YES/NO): YES